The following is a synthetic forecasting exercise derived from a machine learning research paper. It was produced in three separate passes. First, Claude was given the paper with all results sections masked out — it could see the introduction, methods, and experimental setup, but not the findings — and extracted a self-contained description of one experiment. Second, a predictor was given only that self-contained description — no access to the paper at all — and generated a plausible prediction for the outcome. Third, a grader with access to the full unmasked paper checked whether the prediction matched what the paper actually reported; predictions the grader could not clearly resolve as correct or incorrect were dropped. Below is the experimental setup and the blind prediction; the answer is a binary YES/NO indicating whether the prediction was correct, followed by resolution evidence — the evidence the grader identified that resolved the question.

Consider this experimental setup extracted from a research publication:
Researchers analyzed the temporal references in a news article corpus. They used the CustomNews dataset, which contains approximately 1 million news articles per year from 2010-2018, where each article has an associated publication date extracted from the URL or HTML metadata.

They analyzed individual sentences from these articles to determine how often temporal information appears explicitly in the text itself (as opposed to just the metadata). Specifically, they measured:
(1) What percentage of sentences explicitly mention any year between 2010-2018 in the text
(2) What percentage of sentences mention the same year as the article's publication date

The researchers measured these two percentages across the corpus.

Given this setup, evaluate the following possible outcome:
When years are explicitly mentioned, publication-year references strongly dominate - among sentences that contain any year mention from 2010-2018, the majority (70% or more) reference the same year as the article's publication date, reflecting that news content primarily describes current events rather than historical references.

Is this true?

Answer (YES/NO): NO